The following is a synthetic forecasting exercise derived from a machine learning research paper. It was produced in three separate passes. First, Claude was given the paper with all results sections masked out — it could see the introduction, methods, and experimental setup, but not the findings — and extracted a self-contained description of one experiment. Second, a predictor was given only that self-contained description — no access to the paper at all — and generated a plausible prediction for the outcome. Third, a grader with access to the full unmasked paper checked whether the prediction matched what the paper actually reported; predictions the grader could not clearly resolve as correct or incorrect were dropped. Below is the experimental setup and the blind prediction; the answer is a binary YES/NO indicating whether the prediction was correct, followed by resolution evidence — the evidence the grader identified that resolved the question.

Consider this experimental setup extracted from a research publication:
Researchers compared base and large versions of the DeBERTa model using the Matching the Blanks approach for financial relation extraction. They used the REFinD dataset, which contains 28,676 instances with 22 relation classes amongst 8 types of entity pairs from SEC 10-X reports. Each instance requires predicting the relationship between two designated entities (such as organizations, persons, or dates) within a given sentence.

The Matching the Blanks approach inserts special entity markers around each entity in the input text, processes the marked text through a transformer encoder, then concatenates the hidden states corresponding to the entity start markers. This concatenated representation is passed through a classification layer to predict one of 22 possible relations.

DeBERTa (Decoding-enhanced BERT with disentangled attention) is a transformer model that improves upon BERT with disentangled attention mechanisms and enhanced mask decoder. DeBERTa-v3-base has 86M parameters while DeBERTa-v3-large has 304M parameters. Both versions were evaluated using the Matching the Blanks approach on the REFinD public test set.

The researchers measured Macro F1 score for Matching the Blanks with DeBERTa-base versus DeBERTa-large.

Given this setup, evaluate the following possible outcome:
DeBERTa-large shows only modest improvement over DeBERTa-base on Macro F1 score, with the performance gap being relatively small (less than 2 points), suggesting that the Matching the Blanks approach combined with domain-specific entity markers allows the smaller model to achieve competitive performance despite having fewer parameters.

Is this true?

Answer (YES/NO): NO